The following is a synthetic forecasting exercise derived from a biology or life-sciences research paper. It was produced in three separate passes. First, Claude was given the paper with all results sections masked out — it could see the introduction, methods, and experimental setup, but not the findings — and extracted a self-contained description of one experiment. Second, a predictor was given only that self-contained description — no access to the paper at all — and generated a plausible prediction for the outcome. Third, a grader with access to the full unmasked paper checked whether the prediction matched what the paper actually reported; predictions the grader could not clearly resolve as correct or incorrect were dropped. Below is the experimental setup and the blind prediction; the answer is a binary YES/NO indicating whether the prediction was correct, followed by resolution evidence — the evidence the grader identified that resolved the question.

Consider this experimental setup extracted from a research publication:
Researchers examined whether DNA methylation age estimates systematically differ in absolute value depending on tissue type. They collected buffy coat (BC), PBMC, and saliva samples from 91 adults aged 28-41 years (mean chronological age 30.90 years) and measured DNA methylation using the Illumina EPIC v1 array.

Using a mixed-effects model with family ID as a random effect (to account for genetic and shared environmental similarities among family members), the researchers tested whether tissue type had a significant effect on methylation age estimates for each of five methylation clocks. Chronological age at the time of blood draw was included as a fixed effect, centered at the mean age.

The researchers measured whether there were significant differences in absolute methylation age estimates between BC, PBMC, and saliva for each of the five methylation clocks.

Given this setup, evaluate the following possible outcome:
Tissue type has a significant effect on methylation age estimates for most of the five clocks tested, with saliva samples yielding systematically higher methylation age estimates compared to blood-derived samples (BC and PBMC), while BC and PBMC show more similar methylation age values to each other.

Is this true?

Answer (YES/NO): YES